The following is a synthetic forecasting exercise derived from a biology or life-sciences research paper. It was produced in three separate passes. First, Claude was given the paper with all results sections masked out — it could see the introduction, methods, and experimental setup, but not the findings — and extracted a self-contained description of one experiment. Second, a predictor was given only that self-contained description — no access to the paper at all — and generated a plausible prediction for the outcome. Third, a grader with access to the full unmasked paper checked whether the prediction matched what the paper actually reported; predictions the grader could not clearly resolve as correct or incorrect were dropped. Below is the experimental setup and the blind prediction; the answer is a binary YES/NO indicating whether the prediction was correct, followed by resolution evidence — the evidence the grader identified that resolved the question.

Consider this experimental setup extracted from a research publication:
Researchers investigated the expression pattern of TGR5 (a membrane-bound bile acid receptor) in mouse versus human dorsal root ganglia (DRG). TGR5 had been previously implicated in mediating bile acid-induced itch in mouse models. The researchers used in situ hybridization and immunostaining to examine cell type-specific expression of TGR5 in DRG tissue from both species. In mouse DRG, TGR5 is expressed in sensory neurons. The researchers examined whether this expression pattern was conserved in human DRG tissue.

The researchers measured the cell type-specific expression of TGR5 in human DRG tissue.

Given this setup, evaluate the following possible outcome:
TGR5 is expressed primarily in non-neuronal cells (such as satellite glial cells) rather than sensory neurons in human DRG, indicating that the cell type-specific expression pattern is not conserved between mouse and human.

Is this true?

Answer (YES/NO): YES